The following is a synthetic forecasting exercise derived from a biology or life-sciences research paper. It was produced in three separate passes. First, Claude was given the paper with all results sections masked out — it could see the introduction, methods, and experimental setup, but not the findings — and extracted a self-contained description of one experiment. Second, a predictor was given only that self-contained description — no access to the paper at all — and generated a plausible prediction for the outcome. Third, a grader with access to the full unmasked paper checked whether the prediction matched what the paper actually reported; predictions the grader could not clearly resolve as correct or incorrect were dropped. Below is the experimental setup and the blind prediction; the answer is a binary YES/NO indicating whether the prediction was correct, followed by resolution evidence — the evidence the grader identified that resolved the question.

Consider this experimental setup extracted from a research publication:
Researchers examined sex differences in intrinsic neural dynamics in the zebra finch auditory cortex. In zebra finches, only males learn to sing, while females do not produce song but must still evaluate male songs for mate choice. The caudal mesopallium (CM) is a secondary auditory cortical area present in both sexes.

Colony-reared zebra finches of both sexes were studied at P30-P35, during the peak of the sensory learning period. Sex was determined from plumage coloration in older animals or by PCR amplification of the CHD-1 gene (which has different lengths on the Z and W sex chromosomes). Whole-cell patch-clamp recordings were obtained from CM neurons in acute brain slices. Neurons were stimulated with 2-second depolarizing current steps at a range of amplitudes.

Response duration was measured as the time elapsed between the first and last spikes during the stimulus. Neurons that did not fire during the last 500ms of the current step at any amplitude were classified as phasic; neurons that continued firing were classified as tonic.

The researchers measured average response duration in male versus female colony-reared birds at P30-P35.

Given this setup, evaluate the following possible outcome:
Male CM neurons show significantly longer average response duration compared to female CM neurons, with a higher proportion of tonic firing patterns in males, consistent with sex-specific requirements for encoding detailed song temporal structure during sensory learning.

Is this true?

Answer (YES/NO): NO